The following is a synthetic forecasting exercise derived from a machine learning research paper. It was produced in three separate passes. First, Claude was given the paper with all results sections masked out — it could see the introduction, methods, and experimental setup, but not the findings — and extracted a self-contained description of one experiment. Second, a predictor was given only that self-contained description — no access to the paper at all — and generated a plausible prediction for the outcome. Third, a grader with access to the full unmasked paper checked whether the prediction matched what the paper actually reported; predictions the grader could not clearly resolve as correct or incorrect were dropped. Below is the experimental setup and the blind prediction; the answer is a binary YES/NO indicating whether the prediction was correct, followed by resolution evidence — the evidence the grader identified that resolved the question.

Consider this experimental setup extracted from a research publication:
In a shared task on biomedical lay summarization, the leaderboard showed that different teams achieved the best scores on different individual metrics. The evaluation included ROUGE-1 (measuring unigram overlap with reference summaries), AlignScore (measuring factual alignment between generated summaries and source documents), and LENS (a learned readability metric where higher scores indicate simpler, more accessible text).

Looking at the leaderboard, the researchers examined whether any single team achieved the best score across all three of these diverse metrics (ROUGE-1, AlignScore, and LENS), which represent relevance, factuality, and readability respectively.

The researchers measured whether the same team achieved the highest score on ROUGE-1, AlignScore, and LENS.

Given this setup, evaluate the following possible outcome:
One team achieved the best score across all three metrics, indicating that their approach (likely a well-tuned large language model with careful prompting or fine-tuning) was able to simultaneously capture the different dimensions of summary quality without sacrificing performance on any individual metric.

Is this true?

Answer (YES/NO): NO